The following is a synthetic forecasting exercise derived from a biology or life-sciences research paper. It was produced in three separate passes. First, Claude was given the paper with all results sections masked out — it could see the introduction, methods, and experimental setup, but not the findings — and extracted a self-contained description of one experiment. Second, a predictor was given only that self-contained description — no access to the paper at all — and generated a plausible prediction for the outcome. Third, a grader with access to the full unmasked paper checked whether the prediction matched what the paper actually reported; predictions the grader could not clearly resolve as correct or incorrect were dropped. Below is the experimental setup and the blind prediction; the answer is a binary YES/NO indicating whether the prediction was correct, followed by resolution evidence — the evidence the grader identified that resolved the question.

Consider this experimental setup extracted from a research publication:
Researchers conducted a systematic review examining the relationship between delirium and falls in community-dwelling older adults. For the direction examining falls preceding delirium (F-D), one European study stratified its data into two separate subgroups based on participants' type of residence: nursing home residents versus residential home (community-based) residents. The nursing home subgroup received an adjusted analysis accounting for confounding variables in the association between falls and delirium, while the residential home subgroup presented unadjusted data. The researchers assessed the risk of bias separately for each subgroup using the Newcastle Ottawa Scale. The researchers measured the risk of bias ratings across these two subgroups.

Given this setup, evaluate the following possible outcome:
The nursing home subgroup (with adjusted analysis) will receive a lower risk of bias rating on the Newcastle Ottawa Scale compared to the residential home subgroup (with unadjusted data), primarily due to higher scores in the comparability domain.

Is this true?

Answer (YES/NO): YES